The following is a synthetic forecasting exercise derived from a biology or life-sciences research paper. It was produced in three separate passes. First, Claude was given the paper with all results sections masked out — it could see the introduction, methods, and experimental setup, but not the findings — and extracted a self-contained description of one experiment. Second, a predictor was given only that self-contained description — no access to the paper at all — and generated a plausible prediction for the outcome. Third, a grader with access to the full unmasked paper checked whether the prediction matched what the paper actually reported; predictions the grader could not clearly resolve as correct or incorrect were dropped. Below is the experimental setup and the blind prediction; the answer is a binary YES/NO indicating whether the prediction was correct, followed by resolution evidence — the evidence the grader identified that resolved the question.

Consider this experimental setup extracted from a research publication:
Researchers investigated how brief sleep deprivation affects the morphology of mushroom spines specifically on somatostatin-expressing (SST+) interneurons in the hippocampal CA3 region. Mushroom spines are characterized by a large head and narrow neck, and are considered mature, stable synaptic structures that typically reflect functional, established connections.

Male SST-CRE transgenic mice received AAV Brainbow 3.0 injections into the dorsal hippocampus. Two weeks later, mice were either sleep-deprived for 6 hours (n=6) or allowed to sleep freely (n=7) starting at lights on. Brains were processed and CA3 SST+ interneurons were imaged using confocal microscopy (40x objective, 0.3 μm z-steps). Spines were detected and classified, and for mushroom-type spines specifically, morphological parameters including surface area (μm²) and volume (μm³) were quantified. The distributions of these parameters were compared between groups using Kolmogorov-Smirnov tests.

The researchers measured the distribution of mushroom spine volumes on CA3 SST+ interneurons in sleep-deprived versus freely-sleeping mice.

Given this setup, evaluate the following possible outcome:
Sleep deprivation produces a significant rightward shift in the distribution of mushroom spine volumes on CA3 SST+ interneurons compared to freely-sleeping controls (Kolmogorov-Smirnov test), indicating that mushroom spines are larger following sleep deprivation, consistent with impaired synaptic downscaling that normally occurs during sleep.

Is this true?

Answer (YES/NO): YES